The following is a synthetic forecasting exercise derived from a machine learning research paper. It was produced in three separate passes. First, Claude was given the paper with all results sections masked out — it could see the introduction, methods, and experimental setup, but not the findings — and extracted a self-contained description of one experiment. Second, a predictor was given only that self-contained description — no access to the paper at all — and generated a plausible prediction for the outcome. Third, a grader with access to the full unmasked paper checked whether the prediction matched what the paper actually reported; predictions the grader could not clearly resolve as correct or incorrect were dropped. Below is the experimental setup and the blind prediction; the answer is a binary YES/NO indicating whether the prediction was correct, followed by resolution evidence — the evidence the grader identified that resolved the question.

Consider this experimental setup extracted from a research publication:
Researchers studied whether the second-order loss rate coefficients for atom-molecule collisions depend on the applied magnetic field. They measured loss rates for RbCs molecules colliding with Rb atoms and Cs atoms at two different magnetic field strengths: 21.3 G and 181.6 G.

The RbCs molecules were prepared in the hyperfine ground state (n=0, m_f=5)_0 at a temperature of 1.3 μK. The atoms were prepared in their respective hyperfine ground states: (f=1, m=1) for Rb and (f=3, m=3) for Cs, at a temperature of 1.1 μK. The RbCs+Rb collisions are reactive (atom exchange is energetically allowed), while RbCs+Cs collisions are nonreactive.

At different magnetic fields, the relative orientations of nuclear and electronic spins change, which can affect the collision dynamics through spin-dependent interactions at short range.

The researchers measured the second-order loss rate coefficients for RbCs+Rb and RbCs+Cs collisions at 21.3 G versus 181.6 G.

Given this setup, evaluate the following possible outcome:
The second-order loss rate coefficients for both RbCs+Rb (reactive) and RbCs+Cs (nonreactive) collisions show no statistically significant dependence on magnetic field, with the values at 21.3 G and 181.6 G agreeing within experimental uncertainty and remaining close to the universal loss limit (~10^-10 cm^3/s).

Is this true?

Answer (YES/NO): NO